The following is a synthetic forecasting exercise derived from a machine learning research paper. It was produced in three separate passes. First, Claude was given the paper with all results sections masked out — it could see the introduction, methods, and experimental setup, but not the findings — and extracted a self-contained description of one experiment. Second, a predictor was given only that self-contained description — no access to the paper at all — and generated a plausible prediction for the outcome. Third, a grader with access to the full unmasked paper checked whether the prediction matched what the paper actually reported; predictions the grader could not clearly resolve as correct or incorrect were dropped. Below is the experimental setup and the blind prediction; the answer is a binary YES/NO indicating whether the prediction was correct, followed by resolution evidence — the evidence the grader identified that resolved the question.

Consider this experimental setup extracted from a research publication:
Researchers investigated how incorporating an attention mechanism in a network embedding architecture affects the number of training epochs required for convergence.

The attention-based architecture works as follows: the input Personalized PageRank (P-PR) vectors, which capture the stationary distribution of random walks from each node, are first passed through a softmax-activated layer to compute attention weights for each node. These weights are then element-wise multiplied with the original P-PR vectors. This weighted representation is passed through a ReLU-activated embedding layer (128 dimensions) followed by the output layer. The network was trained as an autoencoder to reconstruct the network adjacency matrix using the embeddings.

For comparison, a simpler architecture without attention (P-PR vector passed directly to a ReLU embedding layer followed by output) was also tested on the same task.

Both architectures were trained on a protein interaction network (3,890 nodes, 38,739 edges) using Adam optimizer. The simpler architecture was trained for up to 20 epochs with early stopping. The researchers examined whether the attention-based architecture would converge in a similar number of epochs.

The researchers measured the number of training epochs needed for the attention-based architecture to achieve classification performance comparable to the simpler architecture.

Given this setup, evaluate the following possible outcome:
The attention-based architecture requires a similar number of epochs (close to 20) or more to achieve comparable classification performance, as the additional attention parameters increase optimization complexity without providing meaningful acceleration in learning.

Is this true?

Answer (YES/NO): YES